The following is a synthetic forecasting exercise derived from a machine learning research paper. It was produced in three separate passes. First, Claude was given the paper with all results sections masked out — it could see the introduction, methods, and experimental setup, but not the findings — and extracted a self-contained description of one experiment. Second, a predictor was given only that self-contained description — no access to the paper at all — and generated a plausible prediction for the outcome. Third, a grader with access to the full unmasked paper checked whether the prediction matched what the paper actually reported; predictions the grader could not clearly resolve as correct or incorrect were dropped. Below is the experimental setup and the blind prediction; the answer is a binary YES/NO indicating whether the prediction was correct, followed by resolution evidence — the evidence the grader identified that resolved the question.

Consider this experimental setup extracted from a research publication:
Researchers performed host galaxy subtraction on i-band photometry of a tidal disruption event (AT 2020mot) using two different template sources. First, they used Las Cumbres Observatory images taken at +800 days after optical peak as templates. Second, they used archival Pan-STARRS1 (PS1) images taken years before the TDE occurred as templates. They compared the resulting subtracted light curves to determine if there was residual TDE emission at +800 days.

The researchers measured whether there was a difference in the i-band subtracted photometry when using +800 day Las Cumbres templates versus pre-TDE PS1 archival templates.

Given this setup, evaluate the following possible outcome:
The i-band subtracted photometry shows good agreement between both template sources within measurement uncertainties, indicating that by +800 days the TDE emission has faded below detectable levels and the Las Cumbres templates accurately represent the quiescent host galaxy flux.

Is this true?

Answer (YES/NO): NO